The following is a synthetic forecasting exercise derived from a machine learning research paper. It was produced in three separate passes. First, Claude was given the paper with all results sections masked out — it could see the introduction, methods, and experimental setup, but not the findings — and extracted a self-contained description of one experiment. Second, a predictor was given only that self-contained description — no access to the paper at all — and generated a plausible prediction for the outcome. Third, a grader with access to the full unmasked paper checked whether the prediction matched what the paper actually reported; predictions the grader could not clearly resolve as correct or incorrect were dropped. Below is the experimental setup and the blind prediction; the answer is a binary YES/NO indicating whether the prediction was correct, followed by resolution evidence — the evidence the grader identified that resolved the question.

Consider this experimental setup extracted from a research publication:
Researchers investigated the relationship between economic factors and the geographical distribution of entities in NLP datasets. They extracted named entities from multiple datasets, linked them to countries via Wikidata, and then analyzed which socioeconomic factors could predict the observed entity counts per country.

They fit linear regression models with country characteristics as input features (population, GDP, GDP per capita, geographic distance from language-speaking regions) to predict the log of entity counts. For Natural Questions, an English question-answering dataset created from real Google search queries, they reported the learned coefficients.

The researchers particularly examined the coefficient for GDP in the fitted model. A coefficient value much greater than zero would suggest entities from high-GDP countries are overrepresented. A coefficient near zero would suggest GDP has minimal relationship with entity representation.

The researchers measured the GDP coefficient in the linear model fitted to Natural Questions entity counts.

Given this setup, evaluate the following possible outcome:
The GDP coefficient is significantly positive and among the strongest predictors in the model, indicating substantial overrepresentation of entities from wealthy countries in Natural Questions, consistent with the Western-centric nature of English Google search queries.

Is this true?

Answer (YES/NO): NO